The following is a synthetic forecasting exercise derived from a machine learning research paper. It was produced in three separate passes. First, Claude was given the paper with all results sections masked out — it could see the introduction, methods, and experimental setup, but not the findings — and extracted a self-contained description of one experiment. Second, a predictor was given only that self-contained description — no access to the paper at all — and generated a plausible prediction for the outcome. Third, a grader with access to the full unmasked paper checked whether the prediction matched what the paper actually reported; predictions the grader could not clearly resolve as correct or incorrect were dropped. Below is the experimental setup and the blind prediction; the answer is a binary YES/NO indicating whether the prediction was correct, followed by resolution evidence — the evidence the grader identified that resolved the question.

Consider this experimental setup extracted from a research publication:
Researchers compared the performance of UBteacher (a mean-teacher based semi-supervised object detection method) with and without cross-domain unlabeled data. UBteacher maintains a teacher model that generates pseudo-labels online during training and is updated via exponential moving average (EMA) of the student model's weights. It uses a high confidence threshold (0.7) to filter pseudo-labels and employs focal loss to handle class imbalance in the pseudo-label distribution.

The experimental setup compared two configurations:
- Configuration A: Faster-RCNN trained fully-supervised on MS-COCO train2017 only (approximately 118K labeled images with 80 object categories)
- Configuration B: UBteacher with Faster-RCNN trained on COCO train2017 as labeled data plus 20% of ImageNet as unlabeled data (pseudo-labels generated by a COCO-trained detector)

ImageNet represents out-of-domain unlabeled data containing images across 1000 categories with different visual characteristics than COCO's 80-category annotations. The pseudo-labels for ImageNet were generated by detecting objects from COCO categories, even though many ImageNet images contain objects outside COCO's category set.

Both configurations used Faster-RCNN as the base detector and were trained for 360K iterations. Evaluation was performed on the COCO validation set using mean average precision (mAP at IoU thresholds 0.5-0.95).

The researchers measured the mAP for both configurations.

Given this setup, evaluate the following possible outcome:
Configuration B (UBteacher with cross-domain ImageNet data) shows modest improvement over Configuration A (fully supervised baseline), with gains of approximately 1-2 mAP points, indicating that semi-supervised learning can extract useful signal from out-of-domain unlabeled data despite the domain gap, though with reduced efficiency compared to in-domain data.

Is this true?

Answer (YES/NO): NO